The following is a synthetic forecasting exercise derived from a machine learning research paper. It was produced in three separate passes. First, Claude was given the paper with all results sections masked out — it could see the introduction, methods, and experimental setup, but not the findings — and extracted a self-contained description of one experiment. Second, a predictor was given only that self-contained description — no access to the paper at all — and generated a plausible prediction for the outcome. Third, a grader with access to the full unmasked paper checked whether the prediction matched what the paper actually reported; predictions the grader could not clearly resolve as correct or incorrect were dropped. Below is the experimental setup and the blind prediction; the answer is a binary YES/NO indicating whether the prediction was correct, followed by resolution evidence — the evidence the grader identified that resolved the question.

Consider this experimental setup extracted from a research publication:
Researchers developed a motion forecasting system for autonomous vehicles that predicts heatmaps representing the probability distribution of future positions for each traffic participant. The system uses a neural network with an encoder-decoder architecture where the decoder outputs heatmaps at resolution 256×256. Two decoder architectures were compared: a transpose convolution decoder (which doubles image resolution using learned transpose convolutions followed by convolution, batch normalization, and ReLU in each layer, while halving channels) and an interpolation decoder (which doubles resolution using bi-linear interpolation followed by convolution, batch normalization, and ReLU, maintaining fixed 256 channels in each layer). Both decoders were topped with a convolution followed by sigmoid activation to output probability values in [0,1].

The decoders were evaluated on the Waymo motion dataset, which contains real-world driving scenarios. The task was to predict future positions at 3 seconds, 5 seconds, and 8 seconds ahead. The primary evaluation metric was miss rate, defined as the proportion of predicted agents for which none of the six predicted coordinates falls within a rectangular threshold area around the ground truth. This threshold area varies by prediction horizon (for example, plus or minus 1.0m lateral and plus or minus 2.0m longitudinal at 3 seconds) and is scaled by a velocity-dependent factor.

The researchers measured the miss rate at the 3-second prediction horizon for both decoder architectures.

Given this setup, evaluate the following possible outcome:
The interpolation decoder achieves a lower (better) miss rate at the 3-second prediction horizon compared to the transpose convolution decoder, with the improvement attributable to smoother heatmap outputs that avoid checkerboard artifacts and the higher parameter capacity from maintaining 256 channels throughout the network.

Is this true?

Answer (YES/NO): NO